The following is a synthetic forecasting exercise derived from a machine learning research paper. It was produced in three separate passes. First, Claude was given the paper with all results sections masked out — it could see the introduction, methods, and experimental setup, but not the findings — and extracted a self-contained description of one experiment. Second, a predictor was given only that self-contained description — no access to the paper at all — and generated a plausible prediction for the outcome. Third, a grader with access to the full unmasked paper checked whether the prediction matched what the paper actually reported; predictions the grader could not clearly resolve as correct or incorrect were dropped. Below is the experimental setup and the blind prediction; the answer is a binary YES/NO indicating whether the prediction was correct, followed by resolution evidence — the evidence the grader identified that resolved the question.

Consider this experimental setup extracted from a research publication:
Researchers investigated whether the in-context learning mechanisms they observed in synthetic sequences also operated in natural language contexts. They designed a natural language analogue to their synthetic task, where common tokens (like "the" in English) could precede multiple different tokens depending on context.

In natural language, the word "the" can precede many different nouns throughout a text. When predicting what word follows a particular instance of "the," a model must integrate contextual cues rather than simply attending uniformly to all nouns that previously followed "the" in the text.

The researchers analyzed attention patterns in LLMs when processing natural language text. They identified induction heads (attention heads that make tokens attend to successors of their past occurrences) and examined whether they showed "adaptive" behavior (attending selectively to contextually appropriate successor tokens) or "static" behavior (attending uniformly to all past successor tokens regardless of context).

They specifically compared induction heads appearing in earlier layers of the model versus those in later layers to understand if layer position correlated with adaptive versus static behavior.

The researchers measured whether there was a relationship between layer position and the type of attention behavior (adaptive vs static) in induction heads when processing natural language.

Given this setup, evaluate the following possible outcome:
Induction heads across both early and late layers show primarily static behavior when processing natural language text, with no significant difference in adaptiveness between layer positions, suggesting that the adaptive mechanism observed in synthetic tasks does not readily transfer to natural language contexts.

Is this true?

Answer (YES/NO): NO